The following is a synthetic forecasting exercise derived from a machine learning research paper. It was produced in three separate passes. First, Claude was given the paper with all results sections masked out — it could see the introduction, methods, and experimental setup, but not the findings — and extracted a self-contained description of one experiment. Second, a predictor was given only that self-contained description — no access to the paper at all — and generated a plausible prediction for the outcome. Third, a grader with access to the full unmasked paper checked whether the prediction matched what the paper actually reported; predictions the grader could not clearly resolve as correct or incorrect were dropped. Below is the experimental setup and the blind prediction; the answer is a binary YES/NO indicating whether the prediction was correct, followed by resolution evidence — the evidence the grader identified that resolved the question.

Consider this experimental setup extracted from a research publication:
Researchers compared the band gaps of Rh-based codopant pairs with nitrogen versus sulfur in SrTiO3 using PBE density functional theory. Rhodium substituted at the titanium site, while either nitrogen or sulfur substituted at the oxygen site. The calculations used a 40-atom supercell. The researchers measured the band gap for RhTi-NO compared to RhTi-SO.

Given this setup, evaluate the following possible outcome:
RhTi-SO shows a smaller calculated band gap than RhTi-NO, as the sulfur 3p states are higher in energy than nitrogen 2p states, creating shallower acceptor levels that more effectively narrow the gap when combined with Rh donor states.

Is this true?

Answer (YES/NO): YES